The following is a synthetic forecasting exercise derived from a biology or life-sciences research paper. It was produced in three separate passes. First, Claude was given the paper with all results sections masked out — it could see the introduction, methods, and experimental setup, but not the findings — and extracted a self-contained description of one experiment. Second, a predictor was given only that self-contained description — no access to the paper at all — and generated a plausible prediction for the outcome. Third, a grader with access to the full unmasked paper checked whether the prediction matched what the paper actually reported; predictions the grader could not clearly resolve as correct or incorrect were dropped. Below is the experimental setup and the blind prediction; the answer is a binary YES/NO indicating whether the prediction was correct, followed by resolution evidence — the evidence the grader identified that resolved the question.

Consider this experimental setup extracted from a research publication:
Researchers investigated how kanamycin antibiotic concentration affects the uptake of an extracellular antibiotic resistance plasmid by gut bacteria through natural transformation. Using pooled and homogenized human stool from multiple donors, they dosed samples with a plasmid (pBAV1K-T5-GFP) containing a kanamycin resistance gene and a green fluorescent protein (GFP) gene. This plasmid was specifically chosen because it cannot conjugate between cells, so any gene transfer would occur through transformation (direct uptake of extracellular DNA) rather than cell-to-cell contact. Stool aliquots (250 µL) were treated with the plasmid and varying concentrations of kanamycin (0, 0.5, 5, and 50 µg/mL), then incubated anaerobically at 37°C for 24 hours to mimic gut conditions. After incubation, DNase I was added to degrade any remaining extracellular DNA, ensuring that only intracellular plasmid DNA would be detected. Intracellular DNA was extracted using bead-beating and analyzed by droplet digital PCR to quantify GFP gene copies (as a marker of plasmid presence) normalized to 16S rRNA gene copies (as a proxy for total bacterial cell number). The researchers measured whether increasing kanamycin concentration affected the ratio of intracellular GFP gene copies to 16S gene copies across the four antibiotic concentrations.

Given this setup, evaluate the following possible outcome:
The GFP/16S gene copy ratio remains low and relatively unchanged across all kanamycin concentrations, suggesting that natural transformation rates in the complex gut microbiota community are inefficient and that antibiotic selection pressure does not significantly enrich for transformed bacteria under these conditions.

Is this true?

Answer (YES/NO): NO